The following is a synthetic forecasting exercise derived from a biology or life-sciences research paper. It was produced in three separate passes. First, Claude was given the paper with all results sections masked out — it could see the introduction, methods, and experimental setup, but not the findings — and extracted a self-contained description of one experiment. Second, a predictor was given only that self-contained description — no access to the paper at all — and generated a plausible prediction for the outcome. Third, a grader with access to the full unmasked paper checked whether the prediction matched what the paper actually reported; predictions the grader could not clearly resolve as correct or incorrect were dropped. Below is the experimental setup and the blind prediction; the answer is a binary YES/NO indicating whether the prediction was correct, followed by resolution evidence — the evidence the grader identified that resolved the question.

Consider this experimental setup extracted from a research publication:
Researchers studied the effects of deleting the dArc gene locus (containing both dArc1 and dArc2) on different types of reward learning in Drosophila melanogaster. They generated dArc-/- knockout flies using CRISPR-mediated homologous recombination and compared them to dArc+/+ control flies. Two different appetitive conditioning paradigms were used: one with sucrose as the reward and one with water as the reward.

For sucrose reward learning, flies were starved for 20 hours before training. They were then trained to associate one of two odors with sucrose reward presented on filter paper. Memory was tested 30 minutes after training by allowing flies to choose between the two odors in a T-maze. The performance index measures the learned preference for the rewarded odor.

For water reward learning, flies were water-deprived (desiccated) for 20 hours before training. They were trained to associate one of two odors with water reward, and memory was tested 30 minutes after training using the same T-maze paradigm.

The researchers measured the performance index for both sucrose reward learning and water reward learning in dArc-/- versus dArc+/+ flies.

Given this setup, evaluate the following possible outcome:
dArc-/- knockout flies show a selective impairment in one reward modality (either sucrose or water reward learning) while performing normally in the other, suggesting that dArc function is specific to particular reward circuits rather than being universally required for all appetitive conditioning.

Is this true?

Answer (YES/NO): NO